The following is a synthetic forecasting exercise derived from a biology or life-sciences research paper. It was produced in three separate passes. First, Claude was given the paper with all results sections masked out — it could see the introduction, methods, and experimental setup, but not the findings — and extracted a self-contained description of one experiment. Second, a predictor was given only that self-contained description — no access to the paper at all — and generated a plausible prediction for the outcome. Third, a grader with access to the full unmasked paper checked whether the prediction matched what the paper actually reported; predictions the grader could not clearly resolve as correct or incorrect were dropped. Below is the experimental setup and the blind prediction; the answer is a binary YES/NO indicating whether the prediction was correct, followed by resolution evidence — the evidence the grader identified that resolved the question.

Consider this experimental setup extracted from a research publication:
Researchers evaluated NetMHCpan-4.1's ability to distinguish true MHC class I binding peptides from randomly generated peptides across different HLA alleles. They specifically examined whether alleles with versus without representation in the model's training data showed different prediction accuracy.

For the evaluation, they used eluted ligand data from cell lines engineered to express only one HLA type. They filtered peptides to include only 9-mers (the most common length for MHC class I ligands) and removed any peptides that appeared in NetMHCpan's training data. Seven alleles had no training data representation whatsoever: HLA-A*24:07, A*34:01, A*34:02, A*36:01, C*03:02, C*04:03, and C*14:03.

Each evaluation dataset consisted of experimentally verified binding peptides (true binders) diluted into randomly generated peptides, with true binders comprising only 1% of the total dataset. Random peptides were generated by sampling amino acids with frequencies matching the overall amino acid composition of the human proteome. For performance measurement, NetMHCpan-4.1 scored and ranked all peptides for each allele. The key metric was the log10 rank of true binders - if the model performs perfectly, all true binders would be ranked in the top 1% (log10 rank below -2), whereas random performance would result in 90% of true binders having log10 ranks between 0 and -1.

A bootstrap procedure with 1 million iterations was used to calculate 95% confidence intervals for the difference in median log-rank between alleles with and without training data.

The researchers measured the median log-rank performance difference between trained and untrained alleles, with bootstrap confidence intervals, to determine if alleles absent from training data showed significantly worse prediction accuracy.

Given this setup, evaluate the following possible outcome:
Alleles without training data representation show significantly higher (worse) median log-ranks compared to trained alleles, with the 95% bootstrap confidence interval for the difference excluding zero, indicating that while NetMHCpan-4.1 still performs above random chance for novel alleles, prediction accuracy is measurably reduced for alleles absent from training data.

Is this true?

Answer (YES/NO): NO